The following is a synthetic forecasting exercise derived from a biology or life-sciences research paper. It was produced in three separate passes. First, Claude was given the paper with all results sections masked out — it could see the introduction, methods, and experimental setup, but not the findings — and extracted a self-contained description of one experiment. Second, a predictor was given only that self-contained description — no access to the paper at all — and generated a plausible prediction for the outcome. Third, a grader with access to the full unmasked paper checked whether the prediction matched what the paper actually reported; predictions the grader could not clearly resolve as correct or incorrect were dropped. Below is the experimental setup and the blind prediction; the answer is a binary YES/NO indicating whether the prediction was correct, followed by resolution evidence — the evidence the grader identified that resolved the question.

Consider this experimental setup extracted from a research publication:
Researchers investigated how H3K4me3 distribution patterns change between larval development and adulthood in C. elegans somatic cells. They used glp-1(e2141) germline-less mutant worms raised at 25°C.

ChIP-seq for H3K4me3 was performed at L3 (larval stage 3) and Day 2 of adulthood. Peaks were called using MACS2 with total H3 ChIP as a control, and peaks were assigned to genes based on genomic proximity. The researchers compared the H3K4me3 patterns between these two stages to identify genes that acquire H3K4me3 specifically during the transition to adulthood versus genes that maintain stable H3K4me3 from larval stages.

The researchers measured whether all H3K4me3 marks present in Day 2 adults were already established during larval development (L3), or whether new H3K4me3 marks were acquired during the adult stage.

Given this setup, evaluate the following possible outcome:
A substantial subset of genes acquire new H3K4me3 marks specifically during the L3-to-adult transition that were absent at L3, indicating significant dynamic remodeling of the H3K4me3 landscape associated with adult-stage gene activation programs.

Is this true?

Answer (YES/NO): YES